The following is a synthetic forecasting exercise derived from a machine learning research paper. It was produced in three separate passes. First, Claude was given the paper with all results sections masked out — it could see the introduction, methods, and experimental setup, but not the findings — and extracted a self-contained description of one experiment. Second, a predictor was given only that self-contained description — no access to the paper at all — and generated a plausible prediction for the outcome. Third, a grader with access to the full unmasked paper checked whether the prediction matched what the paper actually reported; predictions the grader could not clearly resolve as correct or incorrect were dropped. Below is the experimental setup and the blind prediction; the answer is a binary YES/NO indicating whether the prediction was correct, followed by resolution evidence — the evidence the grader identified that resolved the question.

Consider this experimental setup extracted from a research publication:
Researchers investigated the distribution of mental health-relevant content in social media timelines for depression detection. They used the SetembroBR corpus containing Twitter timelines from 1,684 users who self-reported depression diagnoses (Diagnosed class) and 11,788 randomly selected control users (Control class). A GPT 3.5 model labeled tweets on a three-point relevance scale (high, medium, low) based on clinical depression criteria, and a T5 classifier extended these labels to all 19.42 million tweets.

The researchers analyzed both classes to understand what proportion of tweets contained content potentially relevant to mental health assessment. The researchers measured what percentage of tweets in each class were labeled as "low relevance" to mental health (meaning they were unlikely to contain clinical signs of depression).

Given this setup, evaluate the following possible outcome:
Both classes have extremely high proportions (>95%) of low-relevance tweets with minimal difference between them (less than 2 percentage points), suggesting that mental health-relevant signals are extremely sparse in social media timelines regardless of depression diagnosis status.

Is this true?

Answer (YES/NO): NO